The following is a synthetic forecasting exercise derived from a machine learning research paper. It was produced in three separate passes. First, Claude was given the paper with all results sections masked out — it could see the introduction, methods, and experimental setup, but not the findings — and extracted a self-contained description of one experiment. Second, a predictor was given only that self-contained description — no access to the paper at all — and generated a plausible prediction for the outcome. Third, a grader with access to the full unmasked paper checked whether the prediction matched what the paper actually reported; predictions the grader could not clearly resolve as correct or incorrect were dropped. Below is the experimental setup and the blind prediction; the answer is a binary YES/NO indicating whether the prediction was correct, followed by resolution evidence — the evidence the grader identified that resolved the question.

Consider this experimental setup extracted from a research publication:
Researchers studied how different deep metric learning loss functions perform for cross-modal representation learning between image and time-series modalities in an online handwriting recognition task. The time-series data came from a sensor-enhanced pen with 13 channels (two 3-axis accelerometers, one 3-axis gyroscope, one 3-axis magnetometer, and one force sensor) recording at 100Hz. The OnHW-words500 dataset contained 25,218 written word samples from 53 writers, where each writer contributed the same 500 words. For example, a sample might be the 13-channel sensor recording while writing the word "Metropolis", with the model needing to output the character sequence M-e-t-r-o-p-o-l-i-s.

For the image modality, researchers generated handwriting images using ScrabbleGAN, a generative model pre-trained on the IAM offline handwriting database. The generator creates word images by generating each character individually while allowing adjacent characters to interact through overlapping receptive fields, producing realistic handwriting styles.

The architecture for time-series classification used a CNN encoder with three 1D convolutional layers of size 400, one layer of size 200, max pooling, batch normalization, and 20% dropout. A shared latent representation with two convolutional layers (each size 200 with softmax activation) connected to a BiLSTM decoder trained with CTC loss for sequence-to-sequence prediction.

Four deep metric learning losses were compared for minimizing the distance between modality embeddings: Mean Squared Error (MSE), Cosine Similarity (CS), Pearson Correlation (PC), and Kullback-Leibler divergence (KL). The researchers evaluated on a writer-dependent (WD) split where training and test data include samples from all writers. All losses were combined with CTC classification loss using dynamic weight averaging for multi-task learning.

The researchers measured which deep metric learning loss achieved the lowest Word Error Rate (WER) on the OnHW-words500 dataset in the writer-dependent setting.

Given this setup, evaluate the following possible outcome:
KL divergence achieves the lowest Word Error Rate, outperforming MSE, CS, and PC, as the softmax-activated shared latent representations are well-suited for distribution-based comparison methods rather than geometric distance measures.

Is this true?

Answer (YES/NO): YES